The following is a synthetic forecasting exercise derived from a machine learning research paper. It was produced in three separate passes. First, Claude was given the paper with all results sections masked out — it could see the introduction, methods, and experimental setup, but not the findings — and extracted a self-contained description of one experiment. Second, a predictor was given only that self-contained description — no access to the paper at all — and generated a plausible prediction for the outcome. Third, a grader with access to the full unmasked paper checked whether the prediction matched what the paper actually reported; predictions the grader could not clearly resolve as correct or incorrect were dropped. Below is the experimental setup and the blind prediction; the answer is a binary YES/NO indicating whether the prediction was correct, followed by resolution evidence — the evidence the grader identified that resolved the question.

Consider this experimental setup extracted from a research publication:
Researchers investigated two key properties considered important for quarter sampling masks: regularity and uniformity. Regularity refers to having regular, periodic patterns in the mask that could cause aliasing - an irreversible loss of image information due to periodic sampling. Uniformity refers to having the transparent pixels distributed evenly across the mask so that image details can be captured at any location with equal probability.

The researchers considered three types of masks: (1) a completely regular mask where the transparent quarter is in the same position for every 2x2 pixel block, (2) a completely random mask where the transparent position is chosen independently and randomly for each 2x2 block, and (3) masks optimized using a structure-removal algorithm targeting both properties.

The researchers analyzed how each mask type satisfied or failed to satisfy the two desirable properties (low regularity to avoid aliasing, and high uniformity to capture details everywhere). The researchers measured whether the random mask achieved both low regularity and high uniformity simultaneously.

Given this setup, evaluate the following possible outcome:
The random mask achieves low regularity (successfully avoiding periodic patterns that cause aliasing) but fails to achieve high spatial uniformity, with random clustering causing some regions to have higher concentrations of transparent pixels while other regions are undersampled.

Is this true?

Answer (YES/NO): YES